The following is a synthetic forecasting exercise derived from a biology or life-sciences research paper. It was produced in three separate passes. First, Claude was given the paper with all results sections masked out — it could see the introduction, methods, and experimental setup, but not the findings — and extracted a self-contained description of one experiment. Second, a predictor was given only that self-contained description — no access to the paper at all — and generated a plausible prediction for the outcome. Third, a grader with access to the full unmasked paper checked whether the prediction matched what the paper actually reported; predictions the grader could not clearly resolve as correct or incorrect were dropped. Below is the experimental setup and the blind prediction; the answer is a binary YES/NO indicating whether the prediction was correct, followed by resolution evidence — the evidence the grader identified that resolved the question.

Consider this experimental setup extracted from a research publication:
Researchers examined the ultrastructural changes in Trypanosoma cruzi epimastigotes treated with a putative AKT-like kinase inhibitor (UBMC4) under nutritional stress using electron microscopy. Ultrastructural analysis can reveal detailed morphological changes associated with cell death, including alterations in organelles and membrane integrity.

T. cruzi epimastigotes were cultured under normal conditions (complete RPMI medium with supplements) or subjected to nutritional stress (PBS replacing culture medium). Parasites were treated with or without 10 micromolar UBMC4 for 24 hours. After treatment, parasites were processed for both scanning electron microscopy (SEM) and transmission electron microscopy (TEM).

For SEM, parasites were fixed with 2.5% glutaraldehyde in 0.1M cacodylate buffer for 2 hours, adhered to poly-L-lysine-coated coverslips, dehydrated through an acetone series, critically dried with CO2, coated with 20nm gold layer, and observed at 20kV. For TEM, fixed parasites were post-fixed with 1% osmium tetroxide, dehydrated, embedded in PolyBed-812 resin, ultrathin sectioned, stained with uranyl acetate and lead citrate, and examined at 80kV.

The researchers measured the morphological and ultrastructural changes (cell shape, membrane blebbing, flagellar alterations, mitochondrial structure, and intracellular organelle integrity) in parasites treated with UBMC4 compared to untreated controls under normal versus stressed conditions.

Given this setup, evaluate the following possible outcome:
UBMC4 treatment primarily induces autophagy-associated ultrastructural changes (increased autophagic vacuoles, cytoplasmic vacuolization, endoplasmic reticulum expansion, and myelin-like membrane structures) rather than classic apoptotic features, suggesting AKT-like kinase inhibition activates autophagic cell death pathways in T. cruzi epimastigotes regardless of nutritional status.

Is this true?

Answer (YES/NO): NO